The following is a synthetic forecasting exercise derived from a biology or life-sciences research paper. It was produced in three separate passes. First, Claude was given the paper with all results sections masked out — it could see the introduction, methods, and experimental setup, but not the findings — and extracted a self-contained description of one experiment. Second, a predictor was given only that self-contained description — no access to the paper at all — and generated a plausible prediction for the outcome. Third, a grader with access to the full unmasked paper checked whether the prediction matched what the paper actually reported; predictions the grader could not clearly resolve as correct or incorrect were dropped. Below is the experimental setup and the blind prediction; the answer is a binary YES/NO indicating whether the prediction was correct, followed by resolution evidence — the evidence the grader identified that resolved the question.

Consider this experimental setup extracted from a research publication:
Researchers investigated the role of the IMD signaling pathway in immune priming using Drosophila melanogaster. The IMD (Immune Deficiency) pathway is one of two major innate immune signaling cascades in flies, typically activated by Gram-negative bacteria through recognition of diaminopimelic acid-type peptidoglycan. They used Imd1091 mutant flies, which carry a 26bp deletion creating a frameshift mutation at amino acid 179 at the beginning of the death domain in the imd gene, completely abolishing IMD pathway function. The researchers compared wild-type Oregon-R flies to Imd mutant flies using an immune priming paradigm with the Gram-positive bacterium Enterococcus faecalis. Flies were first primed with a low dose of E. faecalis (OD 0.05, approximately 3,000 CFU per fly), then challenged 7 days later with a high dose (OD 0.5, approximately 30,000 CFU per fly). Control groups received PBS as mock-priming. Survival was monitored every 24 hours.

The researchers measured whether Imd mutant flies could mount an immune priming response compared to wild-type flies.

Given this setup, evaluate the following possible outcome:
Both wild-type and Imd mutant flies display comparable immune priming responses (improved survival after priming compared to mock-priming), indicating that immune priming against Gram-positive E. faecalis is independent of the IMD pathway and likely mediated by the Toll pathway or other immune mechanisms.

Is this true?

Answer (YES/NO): NO